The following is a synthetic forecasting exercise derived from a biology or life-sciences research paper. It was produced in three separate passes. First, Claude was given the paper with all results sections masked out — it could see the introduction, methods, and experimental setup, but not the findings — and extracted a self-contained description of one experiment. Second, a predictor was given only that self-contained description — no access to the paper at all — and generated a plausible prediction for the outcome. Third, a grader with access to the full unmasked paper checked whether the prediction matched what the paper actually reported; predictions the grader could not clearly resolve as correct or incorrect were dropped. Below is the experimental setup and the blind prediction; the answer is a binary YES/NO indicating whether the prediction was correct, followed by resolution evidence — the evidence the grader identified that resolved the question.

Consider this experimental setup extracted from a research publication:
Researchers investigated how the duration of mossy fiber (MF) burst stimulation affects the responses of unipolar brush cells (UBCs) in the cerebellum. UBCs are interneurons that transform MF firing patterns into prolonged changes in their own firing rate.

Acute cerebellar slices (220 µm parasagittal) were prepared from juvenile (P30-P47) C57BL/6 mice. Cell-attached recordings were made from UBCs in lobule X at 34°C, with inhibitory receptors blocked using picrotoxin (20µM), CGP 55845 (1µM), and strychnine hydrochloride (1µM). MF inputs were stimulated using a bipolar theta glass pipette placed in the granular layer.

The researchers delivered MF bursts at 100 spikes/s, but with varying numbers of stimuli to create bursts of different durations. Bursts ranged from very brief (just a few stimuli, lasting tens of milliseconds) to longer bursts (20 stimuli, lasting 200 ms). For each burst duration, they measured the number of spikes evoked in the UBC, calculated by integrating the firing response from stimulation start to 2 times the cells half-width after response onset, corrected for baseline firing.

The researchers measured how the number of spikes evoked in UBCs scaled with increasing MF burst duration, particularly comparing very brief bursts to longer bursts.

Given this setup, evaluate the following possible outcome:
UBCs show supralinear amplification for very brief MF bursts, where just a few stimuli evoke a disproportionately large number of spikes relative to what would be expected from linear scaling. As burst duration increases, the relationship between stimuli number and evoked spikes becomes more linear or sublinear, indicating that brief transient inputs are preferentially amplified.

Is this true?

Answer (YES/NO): NO